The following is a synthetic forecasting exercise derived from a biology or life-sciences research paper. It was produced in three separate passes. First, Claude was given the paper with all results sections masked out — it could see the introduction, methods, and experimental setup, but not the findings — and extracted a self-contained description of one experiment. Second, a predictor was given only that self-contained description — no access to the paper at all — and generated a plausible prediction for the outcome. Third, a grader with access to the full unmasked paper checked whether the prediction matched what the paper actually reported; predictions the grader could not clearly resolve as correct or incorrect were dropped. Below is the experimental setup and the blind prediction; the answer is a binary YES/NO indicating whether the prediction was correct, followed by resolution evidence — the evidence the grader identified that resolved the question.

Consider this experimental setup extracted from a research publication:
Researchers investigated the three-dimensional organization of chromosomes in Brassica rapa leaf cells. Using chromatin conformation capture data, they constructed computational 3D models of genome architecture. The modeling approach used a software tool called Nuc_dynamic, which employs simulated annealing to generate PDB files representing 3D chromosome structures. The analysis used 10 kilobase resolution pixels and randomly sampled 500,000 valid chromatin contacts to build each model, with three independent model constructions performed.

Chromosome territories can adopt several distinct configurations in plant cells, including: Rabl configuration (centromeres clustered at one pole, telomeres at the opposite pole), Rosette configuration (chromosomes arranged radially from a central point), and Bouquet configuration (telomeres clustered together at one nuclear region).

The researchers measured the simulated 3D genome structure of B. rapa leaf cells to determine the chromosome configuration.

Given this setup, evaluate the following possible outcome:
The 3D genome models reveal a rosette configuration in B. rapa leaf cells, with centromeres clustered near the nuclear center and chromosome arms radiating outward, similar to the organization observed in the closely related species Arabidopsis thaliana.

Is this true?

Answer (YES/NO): NO